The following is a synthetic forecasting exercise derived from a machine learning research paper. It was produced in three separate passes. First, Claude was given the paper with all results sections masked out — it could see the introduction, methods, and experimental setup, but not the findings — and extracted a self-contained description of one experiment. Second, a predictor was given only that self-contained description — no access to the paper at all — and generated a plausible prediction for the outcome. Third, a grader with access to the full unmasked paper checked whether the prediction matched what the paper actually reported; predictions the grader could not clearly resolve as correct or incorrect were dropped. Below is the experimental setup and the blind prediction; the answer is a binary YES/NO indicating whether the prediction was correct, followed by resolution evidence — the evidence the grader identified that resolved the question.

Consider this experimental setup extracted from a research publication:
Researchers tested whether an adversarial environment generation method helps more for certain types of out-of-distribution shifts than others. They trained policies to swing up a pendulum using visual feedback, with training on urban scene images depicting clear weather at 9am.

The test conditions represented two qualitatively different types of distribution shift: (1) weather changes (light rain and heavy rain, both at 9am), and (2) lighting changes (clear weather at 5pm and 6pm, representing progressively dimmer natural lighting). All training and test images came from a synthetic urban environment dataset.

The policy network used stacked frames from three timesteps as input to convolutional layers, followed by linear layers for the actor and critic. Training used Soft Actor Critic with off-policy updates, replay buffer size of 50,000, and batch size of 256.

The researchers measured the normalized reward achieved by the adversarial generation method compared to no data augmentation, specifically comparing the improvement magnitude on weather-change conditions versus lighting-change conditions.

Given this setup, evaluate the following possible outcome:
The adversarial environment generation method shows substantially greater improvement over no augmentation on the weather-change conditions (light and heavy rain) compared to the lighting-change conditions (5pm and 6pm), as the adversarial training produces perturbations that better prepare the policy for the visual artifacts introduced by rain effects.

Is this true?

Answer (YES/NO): NO